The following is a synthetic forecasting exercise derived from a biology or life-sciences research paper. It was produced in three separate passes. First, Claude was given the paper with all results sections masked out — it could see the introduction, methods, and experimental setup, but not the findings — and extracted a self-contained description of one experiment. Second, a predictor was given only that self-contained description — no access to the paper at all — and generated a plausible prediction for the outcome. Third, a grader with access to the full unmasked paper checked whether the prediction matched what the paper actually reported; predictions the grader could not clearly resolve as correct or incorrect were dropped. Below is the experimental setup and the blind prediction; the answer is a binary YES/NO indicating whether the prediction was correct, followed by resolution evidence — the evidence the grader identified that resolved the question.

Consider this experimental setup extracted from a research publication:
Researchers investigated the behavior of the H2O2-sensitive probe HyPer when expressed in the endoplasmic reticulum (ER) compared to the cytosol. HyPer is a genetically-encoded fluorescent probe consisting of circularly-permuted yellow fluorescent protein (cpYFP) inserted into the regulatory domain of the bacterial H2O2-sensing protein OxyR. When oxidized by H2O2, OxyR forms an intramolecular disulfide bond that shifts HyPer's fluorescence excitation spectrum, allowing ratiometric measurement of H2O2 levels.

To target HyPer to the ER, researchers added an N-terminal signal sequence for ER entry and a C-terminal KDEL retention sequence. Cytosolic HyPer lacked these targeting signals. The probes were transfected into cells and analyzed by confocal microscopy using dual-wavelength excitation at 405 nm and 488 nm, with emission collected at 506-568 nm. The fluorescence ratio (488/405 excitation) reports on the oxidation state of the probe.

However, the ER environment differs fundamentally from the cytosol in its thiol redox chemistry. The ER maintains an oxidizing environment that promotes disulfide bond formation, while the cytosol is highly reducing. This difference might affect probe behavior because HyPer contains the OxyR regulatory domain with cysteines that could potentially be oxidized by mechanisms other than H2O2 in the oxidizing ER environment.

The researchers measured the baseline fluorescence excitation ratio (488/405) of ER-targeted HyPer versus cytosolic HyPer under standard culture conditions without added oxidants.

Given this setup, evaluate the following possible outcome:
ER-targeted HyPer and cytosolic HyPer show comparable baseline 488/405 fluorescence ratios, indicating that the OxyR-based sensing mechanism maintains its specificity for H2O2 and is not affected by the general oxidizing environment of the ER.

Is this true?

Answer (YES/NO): NO